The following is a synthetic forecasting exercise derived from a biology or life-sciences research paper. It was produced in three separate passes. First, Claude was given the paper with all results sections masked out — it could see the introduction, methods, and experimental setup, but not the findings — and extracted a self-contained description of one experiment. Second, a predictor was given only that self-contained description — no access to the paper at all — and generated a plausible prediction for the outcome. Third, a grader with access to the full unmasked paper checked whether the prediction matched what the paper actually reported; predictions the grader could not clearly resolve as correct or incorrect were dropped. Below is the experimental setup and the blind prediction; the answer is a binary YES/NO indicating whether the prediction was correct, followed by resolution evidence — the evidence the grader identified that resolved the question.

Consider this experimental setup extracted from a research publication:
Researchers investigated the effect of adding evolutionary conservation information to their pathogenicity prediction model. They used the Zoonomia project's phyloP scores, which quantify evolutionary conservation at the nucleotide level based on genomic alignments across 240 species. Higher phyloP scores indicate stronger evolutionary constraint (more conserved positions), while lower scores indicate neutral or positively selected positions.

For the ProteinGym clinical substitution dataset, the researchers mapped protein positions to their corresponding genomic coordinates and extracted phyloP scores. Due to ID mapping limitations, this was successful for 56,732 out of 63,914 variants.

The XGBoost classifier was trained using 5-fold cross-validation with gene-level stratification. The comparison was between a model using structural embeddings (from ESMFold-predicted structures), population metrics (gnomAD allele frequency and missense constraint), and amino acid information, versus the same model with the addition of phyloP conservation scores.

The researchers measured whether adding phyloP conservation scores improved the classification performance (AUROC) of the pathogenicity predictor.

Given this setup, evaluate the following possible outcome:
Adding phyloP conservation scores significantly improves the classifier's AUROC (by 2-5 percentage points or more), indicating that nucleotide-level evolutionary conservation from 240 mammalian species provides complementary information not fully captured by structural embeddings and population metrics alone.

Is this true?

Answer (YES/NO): NO